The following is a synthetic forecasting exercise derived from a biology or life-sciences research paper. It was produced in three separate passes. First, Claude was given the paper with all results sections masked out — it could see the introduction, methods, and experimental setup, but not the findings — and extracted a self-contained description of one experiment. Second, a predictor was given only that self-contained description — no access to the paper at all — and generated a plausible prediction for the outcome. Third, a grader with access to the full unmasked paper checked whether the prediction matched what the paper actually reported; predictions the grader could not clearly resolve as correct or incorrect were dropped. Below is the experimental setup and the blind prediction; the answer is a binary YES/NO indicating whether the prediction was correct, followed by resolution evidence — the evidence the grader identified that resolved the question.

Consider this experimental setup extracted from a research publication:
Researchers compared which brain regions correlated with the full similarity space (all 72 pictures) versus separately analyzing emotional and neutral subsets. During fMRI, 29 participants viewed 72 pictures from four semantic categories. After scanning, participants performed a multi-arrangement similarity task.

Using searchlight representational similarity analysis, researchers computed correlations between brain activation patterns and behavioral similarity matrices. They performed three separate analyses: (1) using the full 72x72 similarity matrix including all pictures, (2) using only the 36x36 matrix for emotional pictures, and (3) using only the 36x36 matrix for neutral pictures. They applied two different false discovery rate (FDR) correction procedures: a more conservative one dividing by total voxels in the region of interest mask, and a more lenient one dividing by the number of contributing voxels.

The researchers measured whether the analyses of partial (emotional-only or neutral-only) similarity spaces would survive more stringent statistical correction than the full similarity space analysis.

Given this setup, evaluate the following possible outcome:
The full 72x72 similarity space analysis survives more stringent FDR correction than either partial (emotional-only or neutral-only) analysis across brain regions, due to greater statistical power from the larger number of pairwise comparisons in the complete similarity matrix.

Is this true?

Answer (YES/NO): NO